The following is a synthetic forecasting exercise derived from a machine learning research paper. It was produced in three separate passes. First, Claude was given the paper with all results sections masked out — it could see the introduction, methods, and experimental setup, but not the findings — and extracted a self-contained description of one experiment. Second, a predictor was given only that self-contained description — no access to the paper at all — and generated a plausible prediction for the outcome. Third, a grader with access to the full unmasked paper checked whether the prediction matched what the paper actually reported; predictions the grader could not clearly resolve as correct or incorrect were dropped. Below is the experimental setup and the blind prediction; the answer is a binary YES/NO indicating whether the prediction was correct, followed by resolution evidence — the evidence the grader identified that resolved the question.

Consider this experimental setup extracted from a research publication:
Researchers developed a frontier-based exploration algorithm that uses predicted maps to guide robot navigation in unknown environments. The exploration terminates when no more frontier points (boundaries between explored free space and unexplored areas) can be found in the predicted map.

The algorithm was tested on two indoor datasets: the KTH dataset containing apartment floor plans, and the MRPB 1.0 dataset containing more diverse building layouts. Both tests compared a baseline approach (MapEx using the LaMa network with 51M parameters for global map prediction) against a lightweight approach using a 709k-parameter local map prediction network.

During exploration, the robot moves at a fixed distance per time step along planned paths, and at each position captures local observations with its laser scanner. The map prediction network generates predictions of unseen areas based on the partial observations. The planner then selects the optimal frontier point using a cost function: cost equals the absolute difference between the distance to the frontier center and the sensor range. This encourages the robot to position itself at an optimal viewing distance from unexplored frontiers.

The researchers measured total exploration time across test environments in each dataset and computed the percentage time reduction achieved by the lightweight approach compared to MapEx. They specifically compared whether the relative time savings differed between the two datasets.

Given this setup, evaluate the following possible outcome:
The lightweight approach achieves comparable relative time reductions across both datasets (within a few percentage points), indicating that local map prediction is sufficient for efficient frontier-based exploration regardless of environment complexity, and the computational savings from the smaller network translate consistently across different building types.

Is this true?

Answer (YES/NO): NO